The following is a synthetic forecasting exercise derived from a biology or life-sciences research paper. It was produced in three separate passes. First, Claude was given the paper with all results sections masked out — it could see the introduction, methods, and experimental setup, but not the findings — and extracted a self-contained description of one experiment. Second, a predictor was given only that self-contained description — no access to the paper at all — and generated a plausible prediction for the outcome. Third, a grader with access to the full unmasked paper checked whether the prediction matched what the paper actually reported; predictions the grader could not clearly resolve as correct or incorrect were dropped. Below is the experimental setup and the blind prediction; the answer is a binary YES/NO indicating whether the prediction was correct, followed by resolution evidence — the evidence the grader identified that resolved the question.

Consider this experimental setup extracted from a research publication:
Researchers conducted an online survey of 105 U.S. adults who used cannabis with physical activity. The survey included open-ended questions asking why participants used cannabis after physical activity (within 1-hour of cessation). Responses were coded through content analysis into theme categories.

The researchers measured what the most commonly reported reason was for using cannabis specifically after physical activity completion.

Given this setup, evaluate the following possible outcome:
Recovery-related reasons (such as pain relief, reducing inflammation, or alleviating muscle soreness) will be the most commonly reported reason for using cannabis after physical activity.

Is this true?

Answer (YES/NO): NO